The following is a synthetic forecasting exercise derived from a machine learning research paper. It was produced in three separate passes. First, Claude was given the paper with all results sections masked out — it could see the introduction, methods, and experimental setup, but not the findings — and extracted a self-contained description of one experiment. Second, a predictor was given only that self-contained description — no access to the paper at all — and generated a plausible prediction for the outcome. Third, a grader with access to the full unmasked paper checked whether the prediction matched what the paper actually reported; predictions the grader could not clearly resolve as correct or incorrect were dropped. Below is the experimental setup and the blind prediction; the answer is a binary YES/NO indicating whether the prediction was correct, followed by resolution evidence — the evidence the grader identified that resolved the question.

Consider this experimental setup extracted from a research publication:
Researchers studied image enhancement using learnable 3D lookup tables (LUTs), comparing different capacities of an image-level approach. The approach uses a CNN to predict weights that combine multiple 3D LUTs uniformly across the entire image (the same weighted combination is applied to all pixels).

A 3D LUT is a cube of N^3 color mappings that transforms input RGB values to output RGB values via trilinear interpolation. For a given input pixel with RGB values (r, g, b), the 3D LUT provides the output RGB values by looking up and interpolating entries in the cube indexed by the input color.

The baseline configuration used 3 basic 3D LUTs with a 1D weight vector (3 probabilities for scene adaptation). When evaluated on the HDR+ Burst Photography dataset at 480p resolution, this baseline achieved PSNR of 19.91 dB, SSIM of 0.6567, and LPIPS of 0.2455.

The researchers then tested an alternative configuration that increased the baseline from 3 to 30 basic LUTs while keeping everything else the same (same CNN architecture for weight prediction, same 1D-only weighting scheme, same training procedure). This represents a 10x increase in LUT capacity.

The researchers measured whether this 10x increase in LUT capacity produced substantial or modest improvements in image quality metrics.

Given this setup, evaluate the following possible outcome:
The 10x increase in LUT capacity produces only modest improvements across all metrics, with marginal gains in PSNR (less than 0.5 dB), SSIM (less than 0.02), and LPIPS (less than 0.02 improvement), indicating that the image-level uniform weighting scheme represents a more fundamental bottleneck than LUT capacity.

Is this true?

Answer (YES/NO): YES